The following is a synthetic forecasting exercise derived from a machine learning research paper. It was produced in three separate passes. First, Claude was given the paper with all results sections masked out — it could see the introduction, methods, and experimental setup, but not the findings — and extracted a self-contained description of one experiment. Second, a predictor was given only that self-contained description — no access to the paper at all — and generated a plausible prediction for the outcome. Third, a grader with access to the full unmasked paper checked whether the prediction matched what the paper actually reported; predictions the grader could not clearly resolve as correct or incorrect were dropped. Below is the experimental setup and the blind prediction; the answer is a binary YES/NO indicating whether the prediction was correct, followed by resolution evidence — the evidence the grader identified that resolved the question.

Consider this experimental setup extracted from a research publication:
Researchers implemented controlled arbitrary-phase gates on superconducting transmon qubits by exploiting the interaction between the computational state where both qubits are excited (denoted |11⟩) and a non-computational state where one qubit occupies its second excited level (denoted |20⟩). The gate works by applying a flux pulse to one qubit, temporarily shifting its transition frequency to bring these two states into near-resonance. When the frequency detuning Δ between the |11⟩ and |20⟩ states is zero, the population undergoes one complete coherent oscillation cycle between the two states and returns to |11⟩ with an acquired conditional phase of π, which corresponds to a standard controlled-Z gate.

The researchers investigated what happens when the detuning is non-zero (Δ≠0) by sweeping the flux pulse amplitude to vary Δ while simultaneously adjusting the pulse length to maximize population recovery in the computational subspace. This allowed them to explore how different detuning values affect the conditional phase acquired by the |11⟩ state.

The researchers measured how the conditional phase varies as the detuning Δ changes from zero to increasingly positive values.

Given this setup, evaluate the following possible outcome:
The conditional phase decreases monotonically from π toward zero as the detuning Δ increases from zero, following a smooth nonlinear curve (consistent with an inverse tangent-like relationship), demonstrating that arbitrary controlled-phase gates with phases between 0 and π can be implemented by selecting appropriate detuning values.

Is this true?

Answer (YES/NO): NO